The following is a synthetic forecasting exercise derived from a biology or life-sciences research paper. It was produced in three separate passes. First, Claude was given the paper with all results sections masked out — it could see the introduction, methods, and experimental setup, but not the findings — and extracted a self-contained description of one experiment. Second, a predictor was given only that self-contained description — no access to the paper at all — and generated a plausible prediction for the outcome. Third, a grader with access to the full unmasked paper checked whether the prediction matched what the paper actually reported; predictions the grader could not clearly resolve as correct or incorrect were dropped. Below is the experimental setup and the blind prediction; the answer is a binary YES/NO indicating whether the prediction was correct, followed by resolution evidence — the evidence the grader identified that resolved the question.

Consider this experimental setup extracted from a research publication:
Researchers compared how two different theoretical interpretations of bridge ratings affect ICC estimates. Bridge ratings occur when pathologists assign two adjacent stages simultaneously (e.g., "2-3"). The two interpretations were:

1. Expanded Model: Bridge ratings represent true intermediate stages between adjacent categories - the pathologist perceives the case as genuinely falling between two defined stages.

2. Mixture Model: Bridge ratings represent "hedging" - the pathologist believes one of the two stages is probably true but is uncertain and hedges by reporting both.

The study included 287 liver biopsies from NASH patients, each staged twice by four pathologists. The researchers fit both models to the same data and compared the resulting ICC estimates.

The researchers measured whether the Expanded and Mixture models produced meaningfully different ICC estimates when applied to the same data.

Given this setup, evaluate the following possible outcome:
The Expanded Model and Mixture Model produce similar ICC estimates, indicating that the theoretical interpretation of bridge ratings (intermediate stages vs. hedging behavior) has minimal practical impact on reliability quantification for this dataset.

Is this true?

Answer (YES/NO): NO